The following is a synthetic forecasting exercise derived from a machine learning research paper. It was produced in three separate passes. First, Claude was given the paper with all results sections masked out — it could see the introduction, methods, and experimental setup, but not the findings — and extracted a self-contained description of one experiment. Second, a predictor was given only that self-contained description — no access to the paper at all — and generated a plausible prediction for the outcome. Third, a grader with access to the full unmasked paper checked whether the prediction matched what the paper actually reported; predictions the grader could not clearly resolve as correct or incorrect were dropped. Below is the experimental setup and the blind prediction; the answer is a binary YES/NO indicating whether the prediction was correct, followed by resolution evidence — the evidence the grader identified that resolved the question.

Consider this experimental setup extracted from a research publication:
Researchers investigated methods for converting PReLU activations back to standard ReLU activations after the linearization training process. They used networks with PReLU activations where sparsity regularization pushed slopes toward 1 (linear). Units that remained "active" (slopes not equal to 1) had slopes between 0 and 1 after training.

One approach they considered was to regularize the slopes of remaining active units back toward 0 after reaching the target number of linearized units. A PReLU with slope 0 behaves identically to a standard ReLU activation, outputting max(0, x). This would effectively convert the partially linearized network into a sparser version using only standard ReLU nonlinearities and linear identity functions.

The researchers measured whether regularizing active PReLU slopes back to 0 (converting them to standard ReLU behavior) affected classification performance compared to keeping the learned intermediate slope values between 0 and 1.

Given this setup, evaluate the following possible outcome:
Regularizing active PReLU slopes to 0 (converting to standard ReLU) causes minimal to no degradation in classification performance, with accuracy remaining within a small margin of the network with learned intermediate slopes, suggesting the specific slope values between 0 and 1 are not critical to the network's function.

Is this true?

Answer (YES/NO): NO